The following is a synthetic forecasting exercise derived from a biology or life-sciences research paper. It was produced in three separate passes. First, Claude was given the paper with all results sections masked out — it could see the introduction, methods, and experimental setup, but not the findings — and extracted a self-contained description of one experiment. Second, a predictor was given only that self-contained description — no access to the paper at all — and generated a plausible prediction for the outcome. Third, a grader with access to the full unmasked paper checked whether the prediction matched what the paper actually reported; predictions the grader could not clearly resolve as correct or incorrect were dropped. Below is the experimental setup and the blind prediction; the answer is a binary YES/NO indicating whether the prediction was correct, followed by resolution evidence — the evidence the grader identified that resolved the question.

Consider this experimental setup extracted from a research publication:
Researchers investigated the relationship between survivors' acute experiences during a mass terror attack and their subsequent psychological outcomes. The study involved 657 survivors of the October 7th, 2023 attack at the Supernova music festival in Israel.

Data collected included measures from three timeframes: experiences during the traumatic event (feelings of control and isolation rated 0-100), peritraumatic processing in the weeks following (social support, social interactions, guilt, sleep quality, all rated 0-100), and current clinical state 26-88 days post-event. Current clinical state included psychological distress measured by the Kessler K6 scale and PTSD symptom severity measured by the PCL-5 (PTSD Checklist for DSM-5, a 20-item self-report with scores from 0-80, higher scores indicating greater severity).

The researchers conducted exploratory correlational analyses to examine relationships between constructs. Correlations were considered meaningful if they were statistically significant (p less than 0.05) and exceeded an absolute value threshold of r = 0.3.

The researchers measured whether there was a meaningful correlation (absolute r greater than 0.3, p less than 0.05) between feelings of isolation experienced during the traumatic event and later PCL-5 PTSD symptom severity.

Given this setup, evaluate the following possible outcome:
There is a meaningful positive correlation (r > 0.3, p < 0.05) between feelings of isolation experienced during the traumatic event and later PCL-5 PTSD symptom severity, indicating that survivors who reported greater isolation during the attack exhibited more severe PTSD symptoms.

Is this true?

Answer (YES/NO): NO